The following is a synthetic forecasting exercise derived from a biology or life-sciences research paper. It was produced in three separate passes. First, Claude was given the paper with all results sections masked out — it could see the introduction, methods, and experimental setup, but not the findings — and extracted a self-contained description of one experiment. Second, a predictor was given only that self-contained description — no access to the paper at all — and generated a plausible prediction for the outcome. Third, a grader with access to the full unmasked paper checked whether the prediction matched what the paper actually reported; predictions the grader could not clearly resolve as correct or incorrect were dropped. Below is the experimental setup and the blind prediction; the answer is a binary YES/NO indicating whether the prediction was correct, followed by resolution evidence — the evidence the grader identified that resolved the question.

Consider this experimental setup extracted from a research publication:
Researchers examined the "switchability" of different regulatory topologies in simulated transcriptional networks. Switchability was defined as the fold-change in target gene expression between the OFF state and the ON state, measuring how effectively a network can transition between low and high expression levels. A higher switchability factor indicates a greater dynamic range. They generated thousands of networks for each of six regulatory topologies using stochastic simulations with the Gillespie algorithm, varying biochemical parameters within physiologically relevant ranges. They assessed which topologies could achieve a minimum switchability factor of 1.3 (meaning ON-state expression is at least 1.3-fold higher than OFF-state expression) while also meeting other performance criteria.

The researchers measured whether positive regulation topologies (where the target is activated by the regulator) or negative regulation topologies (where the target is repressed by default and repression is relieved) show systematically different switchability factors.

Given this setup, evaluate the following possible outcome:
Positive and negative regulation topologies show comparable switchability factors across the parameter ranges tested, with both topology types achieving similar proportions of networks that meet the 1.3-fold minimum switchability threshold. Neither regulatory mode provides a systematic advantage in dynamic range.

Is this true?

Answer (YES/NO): YES